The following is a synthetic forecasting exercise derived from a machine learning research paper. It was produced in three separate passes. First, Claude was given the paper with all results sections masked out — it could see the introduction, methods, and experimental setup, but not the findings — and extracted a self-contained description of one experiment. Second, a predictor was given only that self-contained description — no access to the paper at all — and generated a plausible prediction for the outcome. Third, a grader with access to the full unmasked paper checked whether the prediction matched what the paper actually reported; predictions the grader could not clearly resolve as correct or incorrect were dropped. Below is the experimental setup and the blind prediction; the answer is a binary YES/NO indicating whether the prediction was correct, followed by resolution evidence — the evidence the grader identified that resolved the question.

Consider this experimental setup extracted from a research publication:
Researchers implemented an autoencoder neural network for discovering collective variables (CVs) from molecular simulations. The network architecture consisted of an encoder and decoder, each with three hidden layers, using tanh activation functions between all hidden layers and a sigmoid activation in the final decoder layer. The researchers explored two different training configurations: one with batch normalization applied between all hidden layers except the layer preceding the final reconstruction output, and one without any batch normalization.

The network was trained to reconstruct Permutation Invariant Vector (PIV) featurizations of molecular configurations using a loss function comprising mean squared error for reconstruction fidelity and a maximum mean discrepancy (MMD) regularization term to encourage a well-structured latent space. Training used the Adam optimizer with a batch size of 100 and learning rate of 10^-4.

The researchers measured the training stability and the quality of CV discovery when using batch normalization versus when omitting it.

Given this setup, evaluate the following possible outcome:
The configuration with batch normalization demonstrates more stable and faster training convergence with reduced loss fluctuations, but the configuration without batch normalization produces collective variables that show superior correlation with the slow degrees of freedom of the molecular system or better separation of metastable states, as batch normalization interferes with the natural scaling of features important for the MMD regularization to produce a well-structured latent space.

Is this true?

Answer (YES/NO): NO